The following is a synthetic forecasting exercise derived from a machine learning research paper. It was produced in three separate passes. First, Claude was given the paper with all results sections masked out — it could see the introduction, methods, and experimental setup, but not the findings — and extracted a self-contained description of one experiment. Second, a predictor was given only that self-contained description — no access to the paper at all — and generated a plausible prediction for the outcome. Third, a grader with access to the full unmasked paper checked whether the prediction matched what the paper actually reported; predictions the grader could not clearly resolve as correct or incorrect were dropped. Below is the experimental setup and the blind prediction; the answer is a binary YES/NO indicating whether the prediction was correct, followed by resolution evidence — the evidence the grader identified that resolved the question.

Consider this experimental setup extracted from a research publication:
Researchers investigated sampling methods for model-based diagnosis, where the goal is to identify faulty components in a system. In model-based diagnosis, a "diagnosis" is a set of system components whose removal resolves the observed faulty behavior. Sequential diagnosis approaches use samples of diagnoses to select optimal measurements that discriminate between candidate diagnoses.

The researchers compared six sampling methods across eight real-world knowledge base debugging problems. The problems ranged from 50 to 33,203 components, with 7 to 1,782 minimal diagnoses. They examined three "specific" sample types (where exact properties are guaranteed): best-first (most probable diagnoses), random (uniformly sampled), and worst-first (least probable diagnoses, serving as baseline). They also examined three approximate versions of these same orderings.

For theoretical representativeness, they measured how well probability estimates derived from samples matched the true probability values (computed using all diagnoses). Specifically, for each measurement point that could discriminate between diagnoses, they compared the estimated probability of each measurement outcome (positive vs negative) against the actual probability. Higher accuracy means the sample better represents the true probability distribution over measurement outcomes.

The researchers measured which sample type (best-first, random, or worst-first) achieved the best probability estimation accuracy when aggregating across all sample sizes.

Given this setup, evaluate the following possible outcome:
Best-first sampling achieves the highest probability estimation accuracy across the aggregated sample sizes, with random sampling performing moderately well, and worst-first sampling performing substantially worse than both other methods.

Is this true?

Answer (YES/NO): YES